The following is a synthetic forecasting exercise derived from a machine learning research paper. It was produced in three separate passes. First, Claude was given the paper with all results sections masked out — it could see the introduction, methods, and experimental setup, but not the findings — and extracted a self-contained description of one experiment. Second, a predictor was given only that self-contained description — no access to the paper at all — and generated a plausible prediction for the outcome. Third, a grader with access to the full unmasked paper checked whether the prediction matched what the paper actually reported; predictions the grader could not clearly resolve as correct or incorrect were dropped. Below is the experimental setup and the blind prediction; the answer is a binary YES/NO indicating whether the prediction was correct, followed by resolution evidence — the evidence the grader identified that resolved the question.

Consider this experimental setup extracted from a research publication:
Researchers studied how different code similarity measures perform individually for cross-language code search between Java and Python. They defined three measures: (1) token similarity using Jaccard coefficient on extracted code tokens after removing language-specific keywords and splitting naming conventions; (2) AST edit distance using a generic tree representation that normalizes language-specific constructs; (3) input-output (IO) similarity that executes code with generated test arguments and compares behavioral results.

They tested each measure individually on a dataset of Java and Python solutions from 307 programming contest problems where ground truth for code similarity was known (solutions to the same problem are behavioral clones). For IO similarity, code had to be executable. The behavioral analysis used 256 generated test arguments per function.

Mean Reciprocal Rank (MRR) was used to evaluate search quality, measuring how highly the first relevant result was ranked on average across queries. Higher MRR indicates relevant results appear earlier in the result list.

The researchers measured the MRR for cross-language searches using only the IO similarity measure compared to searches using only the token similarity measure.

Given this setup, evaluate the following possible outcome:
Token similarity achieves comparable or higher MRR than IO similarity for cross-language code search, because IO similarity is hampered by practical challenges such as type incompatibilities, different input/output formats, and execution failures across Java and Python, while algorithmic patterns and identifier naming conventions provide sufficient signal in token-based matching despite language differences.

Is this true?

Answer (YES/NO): NO